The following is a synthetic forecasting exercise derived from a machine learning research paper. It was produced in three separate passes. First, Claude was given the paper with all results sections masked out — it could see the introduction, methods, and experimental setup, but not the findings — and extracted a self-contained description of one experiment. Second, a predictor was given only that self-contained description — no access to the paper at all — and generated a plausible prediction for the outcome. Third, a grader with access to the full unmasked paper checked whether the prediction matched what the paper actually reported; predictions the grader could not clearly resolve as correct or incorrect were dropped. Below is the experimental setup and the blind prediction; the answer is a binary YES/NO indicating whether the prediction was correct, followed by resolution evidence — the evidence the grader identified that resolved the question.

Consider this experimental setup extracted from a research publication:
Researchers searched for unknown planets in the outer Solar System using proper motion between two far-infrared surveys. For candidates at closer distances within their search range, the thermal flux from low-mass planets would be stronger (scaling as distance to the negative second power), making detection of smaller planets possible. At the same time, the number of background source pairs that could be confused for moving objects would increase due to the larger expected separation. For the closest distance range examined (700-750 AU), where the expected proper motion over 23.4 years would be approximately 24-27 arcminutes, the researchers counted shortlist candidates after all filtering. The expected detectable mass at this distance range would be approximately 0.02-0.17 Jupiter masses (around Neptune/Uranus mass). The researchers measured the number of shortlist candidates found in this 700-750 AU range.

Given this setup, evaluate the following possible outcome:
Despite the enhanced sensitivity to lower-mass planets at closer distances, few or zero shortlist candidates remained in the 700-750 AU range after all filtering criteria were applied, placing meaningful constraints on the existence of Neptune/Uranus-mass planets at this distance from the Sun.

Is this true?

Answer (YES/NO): NO